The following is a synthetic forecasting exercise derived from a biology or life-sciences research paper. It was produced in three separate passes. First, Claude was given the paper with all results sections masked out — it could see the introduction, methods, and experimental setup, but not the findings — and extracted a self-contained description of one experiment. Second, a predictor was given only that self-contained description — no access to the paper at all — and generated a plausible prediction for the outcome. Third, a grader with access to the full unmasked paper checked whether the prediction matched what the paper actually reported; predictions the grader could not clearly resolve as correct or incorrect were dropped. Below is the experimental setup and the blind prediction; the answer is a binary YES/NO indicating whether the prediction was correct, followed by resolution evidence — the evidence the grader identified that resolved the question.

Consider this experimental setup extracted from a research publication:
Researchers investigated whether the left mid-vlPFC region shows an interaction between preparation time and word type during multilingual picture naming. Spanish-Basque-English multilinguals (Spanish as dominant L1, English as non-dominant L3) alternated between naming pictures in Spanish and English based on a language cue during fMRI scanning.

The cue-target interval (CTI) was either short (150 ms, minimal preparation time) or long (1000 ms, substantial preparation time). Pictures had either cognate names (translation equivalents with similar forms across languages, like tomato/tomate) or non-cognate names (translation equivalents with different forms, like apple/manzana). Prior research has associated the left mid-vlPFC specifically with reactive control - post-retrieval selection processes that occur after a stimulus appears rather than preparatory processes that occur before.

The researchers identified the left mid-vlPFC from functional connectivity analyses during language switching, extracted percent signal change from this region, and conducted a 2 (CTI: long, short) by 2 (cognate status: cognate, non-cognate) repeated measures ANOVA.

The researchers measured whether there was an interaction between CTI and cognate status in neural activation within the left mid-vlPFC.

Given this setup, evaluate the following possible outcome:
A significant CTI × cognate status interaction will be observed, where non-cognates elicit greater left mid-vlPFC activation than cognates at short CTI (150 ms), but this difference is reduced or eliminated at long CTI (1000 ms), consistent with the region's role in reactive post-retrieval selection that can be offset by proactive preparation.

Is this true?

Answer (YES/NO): NO